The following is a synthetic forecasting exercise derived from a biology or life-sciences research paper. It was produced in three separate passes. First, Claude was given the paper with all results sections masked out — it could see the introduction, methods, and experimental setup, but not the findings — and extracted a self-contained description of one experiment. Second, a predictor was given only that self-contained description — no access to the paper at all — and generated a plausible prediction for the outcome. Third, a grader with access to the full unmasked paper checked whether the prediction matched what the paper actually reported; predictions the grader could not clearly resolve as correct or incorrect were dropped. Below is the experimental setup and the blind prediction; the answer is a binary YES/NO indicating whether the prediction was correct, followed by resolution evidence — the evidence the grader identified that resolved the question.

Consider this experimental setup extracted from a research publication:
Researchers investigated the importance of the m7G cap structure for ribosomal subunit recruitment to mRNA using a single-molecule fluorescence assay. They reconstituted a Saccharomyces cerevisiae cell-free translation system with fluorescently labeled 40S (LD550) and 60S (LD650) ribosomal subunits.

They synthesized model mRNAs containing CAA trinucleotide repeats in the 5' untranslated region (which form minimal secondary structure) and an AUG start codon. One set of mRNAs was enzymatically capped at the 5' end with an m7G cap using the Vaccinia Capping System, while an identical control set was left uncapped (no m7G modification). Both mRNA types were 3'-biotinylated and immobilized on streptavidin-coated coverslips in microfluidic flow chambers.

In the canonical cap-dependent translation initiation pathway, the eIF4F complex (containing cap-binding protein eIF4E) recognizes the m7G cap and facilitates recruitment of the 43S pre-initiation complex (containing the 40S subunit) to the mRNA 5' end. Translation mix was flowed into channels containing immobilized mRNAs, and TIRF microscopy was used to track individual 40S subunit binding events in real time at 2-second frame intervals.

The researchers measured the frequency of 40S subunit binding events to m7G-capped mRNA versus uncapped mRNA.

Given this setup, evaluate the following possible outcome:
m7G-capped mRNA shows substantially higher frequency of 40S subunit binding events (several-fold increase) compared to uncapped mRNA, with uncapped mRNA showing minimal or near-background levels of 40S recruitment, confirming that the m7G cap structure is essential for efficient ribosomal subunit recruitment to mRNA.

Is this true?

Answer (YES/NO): NO